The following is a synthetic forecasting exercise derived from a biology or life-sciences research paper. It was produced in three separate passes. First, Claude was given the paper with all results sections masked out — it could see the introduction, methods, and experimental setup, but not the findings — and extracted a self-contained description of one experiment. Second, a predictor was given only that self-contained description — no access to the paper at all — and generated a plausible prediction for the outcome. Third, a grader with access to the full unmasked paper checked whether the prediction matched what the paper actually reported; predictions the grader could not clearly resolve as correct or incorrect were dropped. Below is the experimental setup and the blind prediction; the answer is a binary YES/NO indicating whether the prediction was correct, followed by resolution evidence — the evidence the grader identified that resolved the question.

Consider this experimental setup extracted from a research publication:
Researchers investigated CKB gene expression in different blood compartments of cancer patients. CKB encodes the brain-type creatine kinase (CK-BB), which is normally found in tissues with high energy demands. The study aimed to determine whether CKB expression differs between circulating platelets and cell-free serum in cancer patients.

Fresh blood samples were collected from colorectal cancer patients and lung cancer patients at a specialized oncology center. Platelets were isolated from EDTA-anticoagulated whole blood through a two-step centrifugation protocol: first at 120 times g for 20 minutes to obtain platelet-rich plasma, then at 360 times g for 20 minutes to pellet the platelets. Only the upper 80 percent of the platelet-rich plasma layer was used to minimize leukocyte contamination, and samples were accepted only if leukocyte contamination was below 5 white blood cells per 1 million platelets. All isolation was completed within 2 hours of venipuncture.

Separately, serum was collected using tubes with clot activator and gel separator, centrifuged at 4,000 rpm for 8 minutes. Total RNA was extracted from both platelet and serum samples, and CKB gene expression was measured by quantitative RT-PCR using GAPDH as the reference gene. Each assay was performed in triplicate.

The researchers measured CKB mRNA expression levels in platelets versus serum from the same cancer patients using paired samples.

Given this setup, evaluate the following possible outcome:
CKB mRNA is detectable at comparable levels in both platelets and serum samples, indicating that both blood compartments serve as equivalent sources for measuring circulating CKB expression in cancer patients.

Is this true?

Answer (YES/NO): NO